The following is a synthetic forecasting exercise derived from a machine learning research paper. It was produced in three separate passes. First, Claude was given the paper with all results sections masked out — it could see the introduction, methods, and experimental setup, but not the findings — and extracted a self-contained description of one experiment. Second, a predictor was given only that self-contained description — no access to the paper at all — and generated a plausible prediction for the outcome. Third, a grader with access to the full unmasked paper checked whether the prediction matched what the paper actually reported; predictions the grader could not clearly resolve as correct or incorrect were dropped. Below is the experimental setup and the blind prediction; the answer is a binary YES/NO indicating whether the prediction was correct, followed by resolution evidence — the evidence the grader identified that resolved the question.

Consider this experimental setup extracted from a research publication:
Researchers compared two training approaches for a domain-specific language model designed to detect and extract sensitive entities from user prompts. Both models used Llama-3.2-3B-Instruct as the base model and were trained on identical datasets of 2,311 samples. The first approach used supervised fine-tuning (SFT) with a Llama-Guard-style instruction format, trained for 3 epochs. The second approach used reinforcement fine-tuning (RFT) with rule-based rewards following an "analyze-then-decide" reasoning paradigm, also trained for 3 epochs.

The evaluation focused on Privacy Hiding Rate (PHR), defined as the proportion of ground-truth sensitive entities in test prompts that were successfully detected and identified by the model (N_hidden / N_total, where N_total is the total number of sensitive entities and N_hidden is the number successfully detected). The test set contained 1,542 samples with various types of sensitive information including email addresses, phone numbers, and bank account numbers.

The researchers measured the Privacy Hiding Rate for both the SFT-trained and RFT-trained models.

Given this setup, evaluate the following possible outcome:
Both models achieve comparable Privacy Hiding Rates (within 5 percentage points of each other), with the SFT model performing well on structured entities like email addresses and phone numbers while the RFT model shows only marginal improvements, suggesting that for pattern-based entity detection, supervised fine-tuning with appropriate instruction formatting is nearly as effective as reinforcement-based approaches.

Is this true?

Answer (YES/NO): NO